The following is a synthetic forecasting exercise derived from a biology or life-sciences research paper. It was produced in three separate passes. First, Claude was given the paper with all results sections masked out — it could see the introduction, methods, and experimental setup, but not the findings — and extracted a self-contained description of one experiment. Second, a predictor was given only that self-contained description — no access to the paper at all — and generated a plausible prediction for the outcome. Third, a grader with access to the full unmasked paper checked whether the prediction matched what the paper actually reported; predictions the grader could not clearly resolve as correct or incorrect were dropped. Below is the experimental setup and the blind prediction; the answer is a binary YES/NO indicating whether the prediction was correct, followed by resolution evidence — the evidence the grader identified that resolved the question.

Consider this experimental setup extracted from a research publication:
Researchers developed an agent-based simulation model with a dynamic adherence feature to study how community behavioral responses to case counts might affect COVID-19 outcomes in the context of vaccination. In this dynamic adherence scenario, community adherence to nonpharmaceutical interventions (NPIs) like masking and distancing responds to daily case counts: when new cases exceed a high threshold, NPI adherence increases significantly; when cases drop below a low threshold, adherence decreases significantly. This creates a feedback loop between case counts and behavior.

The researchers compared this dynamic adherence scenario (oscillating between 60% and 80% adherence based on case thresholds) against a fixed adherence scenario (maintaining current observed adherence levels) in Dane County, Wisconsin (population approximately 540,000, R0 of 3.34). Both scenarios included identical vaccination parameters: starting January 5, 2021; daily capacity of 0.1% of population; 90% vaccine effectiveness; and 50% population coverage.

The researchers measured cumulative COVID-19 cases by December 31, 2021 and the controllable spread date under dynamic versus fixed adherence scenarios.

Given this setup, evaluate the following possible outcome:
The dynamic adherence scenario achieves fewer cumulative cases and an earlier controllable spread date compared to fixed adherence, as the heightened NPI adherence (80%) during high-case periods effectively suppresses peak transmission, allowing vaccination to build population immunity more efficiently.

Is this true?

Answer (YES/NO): NO